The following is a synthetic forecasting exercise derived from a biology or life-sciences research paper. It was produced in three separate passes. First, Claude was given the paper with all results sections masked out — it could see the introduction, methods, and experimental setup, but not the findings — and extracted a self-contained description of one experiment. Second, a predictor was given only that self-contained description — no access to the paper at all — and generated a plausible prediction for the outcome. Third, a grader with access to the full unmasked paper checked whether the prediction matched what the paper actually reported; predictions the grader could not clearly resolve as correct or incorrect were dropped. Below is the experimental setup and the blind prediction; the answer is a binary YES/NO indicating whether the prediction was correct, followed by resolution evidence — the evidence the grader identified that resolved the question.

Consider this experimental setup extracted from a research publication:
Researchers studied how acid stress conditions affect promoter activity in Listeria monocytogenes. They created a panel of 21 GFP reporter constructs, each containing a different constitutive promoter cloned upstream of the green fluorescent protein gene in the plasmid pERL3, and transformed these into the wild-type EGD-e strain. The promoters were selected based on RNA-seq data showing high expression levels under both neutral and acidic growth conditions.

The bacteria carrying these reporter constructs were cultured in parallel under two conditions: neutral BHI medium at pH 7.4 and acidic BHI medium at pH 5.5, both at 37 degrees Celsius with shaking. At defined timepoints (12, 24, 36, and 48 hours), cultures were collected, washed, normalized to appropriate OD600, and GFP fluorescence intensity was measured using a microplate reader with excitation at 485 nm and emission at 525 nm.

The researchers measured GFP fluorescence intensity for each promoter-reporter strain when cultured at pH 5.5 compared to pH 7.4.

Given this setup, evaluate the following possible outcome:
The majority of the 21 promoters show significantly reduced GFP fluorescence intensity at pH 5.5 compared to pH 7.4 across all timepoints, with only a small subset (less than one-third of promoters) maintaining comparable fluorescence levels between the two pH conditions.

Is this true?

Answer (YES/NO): NO